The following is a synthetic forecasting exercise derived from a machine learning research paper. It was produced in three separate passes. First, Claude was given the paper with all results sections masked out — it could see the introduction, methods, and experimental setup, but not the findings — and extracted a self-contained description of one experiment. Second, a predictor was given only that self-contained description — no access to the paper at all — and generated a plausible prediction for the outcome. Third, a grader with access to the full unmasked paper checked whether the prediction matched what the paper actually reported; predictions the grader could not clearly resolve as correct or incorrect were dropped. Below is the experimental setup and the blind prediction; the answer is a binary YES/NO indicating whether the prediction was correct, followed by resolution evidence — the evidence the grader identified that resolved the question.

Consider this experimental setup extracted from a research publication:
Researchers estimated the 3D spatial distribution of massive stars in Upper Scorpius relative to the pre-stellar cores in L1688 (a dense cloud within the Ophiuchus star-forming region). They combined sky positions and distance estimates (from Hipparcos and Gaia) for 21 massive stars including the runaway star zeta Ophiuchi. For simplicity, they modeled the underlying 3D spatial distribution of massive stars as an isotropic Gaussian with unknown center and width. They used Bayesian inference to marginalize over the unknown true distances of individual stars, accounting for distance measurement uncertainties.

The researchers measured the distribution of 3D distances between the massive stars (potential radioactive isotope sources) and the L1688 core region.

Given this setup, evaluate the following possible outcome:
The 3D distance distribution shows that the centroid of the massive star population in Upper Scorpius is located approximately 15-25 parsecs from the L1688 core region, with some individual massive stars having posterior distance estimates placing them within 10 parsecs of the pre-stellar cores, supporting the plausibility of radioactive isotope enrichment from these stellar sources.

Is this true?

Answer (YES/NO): NO